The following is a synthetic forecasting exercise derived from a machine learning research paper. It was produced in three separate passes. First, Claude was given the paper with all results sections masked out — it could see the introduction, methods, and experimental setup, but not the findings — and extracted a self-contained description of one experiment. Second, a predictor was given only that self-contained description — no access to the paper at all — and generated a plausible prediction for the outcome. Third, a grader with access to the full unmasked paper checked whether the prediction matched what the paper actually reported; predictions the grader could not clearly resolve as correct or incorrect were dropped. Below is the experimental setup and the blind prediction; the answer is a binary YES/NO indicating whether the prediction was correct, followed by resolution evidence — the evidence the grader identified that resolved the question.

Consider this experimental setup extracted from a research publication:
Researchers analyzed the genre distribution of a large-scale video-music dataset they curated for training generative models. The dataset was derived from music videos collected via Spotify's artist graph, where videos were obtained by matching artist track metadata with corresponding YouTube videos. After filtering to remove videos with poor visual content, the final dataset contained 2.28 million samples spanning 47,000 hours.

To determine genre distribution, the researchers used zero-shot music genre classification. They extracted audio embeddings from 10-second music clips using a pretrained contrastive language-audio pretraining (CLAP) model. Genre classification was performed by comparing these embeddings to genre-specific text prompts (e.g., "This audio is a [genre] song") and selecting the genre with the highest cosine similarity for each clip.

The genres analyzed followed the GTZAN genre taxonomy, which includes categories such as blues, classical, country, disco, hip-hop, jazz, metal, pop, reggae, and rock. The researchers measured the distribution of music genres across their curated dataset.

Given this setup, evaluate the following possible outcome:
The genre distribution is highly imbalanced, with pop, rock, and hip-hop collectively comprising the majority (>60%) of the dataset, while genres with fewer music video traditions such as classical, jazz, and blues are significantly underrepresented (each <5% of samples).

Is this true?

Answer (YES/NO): NO